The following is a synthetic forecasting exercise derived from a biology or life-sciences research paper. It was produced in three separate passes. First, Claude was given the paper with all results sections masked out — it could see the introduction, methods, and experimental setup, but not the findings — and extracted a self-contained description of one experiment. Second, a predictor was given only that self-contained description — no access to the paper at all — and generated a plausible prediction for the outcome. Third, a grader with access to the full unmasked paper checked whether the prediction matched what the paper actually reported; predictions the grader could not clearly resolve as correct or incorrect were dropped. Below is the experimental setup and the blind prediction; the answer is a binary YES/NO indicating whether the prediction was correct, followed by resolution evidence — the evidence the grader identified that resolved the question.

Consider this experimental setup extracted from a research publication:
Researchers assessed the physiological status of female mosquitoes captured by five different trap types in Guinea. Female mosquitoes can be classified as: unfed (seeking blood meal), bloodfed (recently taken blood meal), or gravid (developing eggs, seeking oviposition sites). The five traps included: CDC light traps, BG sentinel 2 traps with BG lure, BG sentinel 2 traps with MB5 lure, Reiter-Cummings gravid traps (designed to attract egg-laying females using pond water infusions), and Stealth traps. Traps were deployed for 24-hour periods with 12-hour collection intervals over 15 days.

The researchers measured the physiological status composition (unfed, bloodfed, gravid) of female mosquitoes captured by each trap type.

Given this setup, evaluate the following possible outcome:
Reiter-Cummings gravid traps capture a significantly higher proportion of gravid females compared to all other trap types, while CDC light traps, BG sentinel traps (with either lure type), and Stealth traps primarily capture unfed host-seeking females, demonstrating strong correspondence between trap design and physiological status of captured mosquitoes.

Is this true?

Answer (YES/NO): YES